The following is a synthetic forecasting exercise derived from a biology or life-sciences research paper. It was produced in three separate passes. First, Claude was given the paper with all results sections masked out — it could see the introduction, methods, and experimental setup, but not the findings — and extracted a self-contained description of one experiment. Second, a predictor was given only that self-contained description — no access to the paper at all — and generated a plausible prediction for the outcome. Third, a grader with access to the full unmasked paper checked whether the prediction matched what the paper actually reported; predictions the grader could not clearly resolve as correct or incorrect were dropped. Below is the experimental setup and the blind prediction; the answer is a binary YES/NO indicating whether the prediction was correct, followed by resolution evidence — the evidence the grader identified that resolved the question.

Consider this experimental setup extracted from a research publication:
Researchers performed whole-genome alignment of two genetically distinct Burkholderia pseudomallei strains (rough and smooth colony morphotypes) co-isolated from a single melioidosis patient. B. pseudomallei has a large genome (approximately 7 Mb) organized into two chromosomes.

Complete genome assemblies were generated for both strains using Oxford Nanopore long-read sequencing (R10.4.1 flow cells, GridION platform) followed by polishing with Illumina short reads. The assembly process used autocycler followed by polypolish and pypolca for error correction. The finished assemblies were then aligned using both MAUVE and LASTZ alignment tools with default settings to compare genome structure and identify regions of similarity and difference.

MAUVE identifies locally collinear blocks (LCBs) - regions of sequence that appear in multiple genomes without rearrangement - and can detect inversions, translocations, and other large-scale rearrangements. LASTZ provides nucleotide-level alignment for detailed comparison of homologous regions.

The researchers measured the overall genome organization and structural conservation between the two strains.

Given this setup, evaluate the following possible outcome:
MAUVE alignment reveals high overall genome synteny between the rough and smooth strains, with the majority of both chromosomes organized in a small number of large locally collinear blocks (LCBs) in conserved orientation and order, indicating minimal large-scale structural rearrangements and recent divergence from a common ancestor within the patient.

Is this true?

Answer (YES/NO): NO